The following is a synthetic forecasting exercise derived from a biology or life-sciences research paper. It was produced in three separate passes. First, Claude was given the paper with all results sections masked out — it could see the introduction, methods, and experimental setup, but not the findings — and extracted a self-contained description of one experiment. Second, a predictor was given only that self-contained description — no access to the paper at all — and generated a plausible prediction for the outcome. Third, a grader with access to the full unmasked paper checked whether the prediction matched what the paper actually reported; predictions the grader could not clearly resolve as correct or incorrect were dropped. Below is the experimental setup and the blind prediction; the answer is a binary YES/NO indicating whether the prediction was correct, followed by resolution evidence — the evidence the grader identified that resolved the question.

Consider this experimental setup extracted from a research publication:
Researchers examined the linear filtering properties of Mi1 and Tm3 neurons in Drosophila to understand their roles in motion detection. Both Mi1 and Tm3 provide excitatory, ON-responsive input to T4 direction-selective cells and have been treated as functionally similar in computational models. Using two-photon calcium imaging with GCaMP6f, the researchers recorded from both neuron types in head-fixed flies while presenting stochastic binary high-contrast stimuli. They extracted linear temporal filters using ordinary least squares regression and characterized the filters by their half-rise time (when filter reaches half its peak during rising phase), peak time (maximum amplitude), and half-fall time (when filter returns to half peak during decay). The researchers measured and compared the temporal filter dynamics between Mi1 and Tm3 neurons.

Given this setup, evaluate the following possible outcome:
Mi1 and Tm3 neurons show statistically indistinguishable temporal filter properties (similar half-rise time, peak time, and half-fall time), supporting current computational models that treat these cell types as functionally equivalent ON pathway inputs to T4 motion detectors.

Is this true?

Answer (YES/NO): NO